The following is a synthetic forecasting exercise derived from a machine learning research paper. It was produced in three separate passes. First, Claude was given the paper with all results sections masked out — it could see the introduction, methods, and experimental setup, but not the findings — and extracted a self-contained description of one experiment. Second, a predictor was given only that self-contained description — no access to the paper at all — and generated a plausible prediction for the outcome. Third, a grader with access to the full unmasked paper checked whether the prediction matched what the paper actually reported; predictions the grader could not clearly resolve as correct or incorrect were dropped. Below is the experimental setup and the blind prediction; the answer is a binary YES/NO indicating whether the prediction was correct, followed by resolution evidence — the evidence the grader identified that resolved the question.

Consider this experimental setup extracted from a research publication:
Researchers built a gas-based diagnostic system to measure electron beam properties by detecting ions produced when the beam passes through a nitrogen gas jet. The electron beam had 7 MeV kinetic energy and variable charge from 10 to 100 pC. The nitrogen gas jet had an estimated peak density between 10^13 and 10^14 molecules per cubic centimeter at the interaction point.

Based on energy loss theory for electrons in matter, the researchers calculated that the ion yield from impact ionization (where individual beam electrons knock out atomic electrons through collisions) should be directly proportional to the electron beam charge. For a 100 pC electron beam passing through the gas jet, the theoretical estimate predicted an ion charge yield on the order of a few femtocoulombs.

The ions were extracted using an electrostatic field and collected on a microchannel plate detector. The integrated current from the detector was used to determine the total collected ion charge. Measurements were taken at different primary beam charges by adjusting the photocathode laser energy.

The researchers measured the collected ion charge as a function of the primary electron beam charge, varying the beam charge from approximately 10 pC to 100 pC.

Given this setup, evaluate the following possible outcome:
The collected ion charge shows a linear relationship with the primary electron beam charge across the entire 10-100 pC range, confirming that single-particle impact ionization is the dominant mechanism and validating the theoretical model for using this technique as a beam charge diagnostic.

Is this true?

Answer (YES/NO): YES